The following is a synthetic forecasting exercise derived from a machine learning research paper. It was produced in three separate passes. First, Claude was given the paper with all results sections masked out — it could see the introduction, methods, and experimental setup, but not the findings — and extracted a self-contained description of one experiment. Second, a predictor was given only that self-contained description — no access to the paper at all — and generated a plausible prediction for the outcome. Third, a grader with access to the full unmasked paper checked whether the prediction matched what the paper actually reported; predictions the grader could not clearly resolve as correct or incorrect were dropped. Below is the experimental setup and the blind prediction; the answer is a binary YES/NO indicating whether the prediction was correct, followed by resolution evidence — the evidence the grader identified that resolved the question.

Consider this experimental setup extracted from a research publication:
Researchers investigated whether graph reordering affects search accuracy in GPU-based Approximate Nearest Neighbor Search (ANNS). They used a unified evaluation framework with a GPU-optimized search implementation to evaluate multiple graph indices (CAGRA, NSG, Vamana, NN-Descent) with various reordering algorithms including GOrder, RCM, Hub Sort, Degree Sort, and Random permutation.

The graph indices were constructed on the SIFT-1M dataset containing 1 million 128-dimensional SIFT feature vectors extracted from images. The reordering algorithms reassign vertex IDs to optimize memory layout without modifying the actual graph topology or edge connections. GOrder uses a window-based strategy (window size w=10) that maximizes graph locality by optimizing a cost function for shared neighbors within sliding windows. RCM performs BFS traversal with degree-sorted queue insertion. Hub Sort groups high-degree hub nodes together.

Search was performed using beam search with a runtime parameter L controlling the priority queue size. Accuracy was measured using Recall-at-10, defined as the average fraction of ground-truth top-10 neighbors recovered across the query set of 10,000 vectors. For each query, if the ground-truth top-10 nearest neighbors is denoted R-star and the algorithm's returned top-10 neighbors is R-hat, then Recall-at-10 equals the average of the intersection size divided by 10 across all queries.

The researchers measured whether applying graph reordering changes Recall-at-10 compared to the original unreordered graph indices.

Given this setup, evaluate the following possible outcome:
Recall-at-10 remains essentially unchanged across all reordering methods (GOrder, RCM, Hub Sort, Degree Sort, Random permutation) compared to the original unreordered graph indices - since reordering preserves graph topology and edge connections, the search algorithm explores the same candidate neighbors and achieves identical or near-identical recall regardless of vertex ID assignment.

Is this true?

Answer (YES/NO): YES